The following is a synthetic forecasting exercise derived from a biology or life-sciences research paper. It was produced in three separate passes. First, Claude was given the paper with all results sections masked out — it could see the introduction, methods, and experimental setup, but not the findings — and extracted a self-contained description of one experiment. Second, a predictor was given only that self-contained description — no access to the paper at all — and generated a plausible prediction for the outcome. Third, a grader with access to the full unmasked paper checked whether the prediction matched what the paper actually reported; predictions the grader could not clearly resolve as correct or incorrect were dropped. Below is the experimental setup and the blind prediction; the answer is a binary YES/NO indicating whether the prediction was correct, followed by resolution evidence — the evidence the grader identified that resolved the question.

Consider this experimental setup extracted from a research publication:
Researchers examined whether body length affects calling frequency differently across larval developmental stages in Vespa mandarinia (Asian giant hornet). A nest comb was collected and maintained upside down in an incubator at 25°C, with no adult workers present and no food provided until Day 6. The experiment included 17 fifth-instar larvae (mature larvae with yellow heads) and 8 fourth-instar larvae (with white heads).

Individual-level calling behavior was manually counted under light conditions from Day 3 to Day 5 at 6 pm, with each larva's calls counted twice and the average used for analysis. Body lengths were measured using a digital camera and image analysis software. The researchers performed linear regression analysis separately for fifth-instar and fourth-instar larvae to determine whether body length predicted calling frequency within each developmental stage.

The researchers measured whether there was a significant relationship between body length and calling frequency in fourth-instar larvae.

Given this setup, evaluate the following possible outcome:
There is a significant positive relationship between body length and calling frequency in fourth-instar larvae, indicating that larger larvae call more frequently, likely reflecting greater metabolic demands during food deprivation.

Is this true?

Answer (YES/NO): NO